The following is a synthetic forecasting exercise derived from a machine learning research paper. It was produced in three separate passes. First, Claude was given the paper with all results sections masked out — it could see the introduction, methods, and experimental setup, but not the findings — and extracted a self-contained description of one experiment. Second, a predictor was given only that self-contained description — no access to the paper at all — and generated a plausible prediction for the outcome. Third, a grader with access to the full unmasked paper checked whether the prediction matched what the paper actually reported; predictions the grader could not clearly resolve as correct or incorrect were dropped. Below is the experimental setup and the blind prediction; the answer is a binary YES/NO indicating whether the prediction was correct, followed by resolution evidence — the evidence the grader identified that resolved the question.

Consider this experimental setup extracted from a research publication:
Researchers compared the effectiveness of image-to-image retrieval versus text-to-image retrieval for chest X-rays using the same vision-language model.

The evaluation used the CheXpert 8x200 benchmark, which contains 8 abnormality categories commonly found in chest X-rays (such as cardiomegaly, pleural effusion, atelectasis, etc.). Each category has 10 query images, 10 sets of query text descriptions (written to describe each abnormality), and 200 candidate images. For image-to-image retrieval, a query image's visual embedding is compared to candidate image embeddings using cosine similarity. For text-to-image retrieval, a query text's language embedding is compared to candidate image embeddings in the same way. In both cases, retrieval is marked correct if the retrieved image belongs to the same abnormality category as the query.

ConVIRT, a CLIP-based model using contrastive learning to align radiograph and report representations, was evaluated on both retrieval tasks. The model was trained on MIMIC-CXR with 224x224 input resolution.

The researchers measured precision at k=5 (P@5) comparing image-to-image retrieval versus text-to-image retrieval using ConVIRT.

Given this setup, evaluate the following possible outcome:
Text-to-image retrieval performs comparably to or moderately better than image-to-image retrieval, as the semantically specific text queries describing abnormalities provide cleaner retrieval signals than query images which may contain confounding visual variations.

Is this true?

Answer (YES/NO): NO